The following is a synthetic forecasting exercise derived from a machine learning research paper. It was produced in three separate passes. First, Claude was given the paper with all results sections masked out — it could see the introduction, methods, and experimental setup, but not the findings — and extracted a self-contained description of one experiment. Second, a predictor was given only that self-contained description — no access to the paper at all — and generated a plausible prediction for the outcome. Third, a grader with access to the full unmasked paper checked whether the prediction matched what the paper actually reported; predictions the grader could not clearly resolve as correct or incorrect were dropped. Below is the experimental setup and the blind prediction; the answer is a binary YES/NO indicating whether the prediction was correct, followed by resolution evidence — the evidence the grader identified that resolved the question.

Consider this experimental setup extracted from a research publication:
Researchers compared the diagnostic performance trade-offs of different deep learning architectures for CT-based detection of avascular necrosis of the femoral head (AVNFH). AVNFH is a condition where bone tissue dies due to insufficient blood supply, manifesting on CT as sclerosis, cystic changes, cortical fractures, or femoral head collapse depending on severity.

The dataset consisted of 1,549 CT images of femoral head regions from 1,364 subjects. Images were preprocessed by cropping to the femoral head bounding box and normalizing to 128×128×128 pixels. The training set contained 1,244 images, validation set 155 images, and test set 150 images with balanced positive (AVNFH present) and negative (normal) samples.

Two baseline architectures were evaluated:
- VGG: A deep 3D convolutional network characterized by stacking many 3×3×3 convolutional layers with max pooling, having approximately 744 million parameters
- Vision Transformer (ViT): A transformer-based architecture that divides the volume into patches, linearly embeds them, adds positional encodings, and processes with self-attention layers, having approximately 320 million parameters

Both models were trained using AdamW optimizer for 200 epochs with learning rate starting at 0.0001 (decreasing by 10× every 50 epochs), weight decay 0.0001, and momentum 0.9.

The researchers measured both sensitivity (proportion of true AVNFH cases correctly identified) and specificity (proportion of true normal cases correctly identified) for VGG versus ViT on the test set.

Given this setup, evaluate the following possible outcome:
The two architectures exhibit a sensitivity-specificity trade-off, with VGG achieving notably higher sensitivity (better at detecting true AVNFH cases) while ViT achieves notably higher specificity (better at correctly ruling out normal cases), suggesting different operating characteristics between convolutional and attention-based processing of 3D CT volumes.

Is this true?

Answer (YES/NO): NO